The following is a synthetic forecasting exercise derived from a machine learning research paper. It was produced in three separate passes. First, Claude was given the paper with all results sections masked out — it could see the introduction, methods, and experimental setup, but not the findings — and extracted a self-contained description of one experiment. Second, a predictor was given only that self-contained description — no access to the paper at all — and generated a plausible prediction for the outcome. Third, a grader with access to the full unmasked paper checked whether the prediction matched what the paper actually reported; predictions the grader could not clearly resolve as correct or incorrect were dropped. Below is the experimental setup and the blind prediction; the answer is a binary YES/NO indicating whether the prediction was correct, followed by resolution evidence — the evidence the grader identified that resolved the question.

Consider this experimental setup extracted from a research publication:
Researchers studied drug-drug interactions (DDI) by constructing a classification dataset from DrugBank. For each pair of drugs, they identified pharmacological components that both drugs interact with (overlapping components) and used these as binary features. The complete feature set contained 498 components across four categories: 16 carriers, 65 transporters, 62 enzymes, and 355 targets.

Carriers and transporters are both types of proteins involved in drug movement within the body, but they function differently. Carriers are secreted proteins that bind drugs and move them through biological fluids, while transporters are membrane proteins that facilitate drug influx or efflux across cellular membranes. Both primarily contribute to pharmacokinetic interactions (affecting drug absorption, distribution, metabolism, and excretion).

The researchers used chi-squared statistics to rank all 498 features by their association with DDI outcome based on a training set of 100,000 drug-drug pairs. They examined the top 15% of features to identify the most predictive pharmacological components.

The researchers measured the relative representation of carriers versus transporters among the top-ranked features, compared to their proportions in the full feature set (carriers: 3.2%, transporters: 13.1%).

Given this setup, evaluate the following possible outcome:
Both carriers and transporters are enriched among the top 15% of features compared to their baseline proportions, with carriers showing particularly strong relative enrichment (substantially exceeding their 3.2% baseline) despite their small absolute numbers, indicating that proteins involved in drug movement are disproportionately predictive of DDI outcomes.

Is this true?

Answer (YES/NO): NO